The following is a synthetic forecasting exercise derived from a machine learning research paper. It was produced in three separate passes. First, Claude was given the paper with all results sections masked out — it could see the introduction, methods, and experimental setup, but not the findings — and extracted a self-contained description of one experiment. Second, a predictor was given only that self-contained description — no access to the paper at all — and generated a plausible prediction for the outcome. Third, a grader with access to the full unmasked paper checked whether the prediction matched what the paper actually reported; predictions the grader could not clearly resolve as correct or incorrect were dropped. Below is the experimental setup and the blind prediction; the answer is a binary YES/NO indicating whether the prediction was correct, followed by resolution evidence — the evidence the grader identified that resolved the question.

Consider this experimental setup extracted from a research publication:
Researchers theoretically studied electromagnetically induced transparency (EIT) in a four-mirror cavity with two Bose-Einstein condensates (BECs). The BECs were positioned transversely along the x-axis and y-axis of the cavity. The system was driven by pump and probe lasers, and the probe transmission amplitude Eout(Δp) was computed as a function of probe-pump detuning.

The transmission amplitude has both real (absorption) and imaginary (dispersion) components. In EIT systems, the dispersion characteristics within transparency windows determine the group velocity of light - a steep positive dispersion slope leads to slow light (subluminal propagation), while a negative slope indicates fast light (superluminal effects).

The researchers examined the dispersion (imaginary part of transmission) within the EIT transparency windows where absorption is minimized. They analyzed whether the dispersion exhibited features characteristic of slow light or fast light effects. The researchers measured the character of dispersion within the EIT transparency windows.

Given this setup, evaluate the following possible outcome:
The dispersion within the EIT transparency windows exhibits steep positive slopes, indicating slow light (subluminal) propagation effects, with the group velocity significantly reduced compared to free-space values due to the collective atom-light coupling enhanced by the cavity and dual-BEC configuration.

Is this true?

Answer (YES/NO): YES